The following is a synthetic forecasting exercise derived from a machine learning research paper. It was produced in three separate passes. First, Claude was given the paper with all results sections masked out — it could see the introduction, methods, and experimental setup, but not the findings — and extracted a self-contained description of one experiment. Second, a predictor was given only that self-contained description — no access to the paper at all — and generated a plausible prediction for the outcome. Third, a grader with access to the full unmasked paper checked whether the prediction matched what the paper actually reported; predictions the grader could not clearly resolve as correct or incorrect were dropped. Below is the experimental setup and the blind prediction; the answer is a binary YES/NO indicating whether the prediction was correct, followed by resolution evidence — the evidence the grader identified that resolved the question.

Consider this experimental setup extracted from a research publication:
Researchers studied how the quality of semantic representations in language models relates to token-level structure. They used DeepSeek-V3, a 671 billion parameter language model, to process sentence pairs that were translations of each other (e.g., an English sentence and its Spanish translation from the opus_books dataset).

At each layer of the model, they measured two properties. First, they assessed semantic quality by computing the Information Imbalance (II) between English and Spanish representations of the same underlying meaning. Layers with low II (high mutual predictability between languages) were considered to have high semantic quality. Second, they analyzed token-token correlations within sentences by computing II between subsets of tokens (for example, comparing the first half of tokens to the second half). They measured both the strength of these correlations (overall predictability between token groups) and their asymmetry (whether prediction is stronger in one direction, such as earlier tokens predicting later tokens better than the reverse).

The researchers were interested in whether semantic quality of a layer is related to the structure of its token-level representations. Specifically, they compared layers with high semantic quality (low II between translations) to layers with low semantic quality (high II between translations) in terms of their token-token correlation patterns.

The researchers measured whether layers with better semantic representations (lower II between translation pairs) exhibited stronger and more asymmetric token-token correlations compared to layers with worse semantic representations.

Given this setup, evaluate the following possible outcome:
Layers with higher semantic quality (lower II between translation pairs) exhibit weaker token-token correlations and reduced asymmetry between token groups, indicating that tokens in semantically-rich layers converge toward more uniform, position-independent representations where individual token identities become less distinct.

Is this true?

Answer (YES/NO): NO